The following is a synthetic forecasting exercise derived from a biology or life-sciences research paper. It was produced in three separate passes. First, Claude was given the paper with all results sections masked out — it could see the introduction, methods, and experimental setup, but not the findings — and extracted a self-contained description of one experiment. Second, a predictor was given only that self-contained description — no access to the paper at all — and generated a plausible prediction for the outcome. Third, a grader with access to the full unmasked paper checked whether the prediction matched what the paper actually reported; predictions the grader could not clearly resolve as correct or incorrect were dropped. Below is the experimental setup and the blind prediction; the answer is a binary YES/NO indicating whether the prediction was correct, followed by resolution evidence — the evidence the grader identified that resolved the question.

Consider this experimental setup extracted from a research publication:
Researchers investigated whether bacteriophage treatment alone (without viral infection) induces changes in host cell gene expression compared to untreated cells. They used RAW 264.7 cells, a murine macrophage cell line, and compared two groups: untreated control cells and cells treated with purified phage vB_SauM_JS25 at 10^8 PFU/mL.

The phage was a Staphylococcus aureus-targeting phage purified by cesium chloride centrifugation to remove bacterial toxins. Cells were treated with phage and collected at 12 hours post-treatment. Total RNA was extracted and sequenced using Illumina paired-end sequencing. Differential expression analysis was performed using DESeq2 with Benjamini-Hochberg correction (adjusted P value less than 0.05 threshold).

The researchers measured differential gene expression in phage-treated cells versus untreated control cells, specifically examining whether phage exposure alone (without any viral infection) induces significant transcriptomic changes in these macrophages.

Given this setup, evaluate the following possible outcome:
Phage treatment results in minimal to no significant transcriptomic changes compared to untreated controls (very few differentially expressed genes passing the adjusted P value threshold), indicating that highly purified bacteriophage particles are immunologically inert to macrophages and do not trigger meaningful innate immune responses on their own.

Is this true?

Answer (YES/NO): NO